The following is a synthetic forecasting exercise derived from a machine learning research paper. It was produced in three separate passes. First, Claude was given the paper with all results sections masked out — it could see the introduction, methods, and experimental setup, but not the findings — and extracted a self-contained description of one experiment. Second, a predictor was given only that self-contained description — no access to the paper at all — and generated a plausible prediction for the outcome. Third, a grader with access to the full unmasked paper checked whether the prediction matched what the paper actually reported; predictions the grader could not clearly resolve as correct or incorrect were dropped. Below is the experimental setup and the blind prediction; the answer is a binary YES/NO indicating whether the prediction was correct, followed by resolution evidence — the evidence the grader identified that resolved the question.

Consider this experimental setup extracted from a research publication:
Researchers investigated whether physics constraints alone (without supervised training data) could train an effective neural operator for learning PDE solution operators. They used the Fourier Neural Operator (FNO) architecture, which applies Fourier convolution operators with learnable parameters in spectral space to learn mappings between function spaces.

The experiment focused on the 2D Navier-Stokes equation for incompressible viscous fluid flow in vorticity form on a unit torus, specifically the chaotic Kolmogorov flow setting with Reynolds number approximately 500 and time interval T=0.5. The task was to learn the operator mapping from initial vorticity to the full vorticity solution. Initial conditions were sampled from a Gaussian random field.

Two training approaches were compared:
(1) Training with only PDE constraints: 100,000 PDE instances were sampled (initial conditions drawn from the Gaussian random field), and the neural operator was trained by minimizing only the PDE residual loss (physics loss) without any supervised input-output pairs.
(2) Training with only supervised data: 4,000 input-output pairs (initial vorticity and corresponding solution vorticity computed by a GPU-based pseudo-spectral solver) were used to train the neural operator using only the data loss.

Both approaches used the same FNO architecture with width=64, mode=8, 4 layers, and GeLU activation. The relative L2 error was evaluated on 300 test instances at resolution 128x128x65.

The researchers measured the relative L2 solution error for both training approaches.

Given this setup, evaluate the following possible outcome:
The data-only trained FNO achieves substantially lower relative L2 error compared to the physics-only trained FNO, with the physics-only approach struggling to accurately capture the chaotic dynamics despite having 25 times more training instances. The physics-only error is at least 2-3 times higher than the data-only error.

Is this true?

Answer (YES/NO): YES